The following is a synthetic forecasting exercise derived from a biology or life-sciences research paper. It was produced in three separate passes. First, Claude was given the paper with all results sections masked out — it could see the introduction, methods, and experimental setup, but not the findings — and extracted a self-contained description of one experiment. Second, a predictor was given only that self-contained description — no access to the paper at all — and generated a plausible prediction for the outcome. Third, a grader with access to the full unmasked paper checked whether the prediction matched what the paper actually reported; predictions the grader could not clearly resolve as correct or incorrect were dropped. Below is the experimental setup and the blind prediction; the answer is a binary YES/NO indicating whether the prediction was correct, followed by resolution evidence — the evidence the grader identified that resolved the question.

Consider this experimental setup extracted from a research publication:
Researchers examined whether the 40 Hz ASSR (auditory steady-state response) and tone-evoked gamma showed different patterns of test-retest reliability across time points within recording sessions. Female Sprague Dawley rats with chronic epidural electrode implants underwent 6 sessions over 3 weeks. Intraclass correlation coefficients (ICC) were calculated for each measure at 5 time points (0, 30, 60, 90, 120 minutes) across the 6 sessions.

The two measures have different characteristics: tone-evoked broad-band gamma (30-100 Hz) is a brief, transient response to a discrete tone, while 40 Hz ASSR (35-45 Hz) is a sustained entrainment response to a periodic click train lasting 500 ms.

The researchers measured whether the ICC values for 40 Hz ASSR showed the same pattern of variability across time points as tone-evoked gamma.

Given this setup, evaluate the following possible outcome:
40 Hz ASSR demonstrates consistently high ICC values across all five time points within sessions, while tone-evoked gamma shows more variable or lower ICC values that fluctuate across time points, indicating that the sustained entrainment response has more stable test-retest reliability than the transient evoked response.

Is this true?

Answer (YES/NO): YES